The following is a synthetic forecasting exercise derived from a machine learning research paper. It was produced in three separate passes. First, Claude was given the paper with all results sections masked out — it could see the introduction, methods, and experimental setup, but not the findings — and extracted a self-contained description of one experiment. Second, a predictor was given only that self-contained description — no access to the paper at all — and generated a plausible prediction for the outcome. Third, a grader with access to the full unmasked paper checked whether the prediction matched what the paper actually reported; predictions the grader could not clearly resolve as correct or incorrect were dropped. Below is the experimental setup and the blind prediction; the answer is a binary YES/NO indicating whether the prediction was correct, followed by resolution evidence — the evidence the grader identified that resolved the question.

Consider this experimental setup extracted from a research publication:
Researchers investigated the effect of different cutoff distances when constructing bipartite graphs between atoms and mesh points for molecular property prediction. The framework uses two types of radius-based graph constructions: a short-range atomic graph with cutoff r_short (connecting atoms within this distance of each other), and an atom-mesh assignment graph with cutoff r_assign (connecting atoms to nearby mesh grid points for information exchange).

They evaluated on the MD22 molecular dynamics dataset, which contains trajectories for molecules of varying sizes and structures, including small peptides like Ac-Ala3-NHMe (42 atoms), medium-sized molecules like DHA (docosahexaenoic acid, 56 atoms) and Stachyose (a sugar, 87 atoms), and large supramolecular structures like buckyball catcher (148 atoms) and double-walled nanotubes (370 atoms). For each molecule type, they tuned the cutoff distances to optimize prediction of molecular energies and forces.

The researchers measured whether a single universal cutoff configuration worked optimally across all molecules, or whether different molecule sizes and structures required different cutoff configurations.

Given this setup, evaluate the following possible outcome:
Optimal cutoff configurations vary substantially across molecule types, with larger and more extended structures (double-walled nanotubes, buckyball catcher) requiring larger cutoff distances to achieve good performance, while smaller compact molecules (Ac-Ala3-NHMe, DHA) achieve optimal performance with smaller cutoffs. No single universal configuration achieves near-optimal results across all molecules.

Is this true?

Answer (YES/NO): NO